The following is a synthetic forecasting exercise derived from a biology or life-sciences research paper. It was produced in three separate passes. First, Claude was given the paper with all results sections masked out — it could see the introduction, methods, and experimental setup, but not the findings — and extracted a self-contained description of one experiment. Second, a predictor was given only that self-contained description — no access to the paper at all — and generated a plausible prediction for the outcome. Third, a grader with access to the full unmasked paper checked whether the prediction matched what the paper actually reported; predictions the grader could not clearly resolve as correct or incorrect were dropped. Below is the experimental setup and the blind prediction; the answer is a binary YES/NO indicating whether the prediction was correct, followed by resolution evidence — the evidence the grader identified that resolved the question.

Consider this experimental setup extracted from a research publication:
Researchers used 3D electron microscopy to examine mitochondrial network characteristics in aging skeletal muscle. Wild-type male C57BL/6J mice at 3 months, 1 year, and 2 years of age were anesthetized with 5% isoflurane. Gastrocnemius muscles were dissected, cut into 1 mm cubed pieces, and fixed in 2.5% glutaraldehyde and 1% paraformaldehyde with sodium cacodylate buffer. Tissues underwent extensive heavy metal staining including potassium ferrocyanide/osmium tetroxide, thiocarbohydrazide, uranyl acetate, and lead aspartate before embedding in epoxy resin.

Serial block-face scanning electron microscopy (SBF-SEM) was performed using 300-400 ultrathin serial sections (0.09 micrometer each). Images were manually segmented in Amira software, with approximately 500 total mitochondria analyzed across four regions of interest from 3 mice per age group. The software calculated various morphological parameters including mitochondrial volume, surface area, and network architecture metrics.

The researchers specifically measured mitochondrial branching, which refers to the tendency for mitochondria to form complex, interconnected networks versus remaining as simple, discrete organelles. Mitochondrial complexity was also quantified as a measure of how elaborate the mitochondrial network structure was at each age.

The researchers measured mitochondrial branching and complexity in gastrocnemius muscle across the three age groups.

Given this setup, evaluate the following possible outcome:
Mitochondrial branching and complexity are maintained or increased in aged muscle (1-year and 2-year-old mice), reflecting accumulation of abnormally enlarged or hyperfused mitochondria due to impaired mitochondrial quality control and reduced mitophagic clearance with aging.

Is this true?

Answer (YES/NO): NO